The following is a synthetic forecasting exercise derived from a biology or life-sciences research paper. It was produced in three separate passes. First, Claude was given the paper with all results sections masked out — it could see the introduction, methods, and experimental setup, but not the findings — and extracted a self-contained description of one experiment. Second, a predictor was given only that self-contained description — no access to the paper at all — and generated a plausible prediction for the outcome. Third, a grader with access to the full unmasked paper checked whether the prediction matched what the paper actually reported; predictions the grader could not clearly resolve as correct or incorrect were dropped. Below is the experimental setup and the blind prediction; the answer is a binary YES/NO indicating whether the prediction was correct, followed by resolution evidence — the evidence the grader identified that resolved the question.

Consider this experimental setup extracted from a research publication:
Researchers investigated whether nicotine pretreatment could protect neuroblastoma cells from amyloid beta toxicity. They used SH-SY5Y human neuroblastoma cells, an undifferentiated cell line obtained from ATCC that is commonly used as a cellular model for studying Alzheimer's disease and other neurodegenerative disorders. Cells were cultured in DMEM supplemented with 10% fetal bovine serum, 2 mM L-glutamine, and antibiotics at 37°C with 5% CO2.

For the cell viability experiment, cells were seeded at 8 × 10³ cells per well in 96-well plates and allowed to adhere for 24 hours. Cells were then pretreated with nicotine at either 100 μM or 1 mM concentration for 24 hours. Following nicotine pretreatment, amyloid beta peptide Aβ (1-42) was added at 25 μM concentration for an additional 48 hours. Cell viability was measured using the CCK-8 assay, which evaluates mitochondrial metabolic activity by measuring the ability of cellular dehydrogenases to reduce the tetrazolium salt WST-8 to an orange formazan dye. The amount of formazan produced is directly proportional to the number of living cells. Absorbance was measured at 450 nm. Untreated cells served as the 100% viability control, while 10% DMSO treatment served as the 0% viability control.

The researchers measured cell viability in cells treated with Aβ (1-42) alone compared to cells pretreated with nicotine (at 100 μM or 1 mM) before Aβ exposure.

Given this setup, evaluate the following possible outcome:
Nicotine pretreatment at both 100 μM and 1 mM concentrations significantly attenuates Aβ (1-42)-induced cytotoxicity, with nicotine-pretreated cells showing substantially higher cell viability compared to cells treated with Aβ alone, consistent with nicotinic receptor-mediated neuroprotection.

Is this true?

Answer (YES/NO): YES